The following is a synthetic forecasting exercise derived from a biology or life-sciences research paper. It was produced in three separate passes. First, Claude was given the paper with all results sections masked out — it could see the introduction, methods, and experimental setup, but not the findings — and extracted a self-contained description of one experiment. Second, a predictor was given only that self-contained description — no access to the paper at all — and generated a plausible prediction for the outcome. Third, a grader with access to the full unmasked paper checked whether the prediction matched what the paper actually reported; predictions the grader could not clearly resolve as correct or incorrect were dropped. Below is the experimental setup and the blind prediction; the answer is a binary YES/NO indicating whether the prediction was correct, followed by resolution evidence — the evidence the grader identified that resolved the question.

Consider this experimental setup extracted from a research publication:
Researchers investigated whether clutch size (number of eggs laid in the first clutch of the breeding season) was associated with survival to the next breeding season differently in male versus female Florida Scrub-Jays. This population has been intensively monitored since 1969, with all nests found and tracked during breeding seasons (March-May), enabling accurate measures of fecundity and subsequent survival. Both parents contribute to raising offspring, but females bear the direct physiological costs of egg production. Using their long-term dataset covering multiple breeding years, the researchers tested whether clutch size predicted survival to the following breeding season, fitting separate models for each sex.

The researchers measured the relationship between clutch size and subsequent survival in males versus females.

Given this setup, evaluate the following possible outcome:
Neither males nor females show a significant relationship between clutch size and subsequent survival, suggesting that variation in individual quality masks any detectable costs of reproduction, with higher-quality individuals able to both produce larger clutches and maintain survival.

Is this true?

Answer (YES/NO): NO